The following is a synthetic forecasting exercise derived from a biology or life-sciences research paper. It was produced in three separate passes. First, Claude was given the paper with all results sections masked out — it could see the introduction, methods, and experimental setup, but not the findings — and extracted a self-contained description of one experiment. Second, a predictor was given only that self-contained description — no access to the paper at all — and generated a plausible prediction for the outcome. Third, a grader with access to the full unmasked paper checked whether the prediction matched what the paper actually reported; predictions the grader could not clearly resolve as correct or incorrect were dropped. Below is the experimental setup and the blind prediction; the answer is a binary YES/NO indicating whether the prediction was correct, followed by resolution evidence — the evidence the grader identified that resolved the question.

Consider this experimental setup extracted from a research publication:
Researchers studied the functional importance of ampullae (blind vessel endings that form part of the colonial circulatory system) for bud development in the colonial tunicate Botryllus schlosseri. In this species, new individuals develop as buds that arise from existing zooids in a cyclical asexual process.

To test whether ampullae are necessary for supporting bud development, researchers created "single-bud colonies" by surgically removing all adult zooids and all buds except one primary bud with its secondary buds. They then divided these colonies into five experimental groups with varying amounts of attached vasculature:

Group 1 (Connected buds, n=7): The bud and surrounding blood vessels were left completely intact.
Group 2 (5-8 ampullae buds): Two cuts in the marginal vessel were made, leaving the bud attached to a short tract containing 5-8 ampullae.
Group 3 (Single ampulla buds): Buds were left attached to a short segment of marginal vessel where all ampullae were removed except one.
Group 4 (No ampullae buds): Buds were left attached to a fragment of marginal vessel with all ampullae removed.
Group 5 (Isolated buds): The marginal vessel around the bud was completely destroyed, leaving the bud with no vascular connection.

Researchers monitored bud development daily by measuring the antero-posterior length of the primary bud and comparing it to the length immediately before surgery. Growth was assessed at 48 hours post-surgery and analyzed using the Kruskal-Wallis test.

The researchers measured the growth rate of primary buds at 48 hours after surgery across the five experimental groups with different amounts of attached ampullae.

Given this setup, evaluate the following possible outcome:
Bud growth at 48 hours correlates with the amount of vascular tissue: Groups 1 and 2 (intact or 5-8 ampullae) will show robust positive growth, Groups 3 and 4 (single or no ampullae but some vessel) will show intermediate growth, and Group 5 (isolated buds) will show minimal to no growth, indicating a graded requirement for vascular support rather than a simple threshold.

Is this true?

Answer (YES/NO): NO